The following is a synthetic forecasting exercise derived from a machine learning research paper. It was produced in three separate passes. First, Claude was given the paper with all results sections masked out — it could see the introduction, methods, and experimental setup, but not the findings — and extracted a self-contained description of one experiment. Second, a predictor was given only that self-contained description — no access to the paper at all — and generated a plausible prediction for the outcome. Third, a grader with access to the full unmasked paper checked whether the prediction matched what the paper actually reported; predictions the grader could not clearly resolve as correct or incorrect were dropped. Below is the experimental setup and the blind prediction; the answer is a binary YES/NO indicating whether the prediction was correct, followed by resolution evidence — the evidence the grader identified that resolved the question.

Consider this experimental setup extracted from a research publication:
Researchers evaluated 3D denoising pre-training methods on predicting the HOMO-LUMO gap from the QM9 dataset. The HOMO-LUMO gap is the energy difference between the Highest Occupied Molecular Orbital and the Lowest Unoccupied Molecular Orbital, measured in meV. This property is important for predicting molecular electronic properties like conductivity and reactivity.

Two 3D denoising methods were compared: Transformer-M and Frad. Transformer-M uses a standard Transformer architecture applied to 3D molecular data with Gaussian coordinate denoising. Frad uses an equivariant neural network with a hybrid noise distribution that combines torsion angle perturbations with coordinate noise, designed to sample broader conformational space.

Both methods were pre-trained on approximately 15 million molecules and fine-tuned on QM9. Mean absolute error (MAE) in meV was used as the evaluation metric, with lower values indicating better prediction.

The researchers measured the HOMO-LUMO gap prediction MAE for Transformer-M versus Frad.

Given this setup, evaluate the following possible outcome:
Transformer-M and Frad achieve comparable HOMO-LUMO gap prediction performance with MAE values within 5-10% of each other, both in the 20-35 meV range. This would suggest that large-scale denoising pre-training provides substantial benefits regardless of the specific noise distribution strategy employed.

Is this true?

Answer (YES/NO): YES